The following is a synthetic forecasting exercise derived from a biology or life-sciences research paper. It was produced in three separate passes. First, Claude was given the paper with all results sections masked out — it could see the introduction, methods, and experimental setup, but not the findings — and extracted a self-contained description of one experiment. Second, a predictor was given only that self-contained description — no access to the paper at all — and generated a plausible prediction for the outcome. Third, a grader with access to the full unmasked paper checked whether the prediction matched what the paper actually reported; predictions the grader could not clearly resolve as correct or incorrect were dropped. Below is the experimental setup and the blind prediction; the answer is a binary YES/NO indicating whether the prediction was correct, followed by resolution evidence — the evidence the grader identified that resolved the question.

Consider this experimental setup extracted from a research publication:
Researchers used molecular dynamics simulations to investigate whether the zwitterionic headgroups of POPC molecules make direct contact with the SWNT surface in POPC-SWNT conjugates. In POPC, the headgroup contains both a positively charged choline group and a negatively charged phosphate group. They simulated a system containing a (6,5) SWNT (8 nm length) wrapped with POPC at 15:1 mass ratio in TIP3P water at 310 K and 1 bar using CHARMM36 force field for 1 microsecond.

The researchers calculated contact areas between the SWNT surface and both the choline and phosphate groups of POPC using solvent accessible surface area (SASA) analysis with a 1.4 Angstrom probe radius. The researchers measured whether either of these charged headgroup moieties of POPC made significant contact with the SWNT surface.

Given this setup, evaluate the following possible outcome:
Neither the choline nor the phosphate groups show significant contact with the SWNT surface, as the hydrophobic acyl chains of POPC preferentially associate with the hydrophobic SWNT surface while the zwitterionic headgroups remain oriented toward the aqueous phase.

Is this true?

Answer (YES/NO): NO